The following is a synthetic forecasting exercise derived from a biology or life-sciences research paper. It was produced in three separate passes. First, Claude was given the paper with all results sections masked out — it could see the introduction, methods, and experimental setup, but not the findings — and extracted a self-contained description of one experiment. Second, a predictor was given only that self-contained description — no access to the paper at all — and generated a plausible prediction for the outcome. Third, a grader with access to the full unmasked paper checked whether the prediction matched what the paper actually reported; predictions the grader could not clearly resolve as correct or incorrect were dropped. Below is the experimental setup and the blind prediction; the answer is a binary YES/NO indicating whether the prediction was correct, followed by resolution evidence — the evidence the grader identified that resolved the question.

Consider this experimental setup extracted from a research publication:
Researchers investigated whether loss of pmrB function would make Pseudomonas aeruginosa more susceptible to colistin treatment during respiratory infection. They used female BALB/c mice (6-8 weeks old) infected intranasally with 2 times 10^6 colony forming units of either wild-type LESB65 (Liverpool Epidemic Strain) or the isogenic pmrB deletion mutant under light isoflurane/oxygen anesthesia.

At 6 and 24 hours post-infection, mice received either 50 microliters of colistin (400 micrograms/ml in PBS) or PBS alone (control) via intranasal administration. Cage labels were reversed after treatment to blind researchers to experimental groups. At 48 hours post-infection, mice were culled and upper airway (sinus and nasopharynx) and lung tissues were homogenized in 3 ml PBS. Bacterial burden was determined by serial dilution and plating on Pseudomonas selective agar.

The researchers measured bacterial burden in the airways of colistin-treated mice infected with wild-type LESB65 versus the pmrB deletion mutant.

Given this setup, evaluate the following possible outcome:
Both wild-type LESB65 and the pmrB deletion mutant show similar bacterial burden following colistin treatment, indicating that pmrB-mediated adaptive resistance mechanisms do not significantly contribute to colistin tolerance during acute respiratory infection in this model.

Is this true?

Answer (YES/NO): NO